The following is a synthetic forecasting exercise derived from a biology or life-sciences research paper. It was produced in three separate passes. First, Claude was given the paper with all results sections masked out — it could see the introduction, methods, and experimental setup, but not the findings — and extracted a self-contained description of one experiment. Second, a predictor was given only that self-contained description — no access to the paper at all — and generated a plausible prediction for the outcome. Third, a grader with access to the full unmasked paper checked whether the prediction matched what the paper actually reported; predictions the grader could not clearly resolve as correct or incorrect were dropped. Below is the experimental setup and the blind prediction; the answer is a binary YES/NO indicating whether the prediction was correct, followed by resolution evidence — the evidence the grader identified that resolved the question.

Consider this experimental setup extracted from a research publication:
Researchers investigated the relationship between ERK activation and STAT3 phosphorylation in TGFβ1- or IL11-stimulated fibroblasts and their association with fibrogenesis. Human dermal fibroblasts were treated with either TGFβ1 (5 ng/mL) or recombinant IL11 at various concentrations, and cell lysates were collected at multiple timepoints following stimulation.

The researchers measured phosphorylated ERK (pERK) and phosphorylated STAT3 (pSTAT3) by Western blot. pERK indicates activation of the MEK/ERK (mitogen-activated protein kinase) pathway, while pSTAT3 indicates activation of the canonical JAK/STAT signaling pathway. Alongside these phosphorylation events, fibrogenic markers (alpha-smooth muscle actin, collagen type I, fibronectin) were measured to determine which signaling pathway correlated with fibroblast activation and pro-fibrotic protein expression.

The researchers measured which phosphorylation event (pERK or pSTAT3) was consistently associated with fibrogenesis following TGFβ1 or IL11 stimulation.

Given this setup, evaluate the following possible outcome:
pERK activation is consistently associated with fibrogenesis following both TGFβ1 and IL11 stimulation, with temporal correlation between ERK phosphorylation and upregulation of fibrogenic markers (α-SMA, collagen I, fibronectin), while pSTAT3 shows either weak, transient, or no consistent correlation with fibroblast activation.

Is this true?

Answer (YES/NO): YES